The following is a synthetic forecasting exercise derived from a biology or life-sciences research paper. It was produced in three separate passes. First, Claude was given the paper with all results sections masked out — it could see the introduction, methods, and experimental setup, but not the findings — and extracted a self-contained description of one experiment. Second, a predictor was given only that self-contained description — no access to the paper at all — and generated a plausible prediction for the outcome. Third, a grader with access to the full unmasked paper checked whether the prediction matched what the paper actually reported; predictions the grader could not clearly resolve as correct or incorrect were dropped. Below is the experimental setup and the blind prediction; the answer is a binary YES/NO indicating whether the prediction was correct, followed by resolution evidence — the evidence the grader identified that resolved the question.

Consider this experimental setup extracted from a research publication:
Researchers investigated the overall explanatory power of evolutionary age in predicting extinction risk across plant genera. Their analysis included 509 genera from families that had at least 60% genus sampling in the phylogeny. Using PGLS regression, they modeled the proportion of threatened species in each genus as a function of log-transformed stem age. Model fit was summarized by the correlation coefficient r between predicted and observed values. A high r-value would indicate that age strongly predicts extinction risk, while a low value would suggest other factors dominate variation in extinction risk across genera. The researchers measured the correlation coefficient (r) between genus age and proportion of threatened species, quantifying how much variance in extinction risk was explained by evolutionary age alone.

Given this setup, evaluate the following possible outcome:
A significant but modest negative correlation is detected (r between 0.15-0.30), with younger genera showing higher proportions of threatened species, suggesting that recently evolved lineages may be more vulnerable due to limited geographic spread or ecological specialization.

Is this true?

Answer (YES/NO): NO